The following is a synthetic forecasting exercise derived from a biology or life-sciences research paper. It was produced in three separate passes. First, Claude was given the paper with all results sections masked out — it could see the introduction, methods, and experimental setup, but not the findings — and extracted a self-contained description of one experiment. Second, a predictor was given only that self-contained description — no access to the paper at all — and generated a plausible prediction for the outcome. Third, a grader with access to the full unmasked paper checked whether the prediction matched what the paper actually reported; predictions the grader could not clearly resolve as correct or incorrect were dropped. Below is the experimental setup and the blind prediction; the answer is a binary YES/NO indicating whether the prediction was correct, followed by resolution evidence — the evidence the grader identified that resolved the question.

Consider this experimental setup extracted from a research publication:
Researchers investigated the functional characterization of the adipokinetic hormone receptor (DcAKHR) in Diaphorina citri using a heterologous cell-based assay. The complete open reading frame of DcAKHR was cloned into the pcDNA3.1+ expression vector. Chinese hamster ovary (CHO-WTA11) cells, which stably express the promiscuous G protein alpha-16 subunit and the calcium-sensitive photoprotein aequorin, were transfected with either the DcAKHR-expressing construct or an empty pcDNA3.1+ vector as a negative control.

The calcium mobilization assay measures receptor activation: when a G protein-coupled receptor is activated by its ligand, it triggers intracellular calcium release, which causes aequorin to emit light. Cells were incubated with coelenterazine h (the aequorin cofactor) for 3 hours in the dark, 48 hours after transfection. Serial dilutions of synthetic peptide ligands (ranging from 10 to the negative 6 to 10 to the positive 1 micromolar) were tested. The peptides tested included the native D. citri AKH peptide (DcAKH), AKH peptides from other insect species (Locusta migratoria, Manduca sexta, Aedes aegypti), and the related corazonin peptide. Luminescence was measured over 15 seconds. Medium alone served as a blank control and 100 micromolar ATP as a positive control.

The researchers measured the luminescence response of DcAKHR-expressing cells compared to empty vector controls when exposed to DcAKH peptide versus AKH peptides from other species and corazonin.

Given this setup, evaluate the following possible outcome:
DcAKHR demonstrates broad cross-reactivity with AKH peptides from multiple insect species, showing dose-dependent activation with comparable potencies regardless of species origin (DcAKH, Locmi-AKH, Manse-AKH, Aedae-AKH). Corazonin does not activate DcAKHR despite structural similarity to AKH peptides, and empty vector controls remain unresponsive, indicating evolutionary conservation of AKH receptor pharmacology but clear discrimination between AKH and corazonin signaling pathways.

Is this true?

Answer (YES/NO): NO